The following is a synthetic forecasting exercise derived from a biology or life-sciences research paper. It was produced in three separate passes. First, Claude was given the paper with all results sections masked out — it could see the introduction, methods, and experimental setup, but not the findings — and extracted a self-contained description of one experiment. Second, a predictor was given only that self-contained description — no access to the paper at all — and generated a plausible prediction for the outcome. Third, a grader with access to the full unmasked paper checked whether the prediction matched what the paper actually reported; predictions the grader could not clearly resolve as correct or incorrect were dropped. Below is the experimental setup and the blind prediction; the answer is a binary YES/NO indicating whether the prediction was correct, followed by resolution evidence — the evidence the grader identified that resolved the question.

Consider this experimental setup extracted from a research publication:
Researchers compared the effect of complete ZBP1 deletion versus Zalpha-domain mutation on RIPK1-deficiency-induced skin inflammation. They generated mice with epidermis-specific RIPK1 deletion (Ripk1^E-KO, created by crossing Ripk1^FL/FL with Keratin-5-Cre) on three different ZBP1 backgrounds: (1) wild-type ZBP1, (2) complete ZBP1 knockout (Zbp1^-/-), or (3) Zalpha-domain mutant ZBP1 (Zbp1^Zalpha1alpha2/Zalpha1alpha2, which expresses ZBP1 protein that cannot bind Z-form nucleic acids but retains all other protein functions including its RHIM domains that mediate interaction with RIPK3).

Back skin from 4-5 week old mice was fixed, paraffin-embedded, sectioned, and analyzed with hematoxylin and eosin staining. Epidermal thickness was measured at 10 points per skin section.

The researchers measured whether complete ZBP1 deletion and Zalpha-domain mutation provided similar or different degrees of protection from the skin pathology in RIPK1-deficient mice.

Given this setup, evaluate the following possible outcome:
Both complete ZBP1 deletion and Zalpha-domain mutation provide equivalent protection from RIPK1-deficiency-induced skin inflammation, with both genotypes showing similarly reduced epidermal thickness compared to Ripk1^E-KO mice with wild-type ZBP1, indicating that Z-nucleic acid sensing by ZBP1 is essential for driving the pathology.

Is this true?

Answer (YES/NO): YES